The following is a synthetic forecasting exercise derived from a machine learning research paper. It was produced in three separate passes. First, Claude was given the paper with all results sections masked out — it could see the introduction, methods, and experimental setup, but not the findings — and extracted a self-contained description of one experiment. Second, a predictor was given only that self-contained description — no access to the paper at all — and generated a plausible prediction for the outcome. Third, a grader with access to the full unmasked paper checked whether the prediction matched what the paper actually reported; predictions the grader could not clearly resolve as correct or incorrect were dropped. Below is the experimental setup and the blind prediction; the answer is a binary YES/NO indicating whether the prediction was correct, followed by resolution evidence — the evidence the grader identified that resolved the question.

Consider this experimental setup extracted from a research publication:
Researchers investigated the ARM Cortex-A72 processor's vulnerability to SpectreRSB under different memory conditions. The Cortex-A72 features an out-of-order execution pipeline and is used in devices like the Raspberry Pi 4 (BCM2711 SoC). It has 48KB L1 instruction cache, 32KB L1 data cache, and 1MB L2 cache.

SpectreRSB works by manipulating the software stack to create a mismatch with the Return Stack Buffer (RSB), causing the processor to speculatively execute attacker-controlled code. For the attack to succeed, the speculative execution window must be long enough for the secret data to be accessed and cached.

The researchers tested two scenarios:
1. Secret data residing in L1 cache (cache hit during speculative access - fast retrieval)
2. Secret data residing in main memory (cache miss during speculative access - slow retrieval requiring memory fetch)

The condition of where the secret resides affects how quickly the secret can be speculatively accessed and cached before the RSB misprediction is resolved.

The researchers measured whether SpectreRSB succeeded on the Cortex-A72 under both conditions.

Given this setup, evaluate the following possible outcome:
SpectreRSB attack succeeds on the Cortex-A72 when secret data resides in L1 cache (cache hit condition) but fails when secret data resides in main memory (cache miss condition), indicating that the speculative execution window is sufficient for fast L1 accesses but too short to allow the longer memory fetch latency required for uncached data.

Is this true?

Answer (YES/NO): YES